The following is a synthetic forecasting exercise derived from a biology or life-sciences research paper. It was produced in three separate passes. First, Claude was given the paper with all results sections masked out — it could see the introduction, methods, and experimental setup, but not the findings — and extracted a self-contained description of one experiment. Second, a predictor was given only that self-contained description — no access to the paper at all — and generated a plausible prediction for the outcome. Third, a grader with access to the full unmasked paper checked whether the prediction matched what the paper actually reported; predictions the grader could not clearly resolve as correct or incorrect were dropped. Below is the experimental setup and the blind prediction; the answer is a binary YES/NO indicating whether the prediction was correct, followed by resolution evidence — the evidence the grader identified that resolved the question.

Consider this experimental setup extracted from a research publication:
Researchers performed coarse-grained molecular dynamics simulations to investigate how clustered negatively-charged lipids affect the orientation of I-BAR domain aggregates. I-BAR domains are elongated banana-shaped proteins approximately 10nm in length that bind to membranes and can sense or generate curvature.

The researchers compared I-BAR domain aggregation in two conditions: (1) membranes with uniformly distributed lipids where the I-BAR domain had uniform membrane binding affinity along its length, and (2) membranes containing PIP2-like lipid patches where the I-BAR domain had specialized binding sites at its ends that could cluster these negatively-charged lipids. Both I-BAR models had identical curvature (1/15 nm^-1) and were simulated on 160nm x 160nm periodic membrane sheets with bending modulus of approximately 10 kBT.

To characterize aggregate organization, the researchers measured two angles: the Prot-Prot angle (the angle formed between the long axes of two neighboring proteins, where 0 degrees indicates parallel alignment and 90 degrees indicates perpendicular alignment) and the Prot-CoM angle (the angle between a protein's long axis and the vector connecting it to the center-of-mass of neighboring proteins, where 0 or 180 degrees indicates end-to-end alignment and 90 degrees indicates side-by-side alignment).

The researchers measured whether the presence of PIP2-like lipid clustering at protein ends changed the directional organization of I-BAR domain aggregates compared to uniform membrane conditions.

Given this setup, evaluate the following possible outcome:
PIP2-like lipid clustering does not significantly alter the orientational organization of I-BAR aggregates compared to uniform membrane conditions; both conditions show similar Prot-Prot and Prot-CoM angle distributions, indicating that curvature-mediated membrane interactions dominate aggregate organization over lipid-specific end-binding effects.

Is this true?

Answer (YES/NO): NO